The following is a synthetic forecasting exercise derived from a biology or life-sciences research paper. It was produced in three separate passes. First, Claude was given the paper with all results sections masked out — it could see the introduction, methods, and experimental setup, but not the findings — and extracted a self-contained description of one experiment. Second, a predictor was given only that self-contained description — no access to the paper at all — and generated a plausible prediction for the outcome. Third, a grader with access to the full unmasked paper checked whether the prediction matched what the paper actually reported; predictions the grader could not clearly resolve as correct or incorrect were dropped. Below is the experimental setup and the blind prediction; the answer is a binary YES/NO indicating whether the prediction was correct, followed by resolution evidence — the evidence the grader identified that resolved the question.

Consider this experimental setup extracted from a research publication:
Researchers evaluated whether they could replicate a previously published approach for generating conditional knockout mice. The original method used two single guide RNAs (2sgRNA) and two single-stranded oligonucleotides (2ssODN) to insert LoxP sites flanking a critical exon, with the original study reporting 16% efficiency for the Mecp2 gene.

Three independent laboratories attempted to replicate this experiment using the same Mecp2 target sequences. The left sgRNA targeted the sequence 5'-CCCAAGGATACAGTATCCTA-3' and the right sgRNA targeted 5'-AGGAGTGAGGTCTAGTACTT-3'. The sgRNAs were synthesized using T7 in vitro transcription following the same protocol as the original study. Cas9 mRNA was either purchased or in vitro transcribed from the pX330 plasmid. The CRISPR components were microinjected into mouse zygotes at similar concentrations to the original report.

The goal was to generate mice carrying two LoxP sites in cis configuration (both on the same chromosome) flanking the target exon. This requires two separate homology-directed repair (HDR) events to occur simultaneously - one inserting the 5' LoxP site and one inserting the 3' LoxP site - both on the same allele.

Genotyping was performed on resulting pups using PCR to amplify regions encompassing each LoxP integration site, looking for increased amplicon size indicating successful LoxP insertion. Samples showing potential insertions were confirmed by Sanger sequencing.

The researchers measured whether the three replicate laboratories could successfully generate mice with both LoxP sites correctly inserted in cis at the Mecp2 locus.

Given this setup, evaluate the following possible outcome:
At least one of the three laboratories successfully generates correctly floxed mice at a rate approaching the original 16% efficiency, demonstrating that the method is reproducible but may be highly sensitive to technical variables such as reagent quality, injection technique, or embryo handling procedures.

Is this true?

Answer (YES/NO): NO